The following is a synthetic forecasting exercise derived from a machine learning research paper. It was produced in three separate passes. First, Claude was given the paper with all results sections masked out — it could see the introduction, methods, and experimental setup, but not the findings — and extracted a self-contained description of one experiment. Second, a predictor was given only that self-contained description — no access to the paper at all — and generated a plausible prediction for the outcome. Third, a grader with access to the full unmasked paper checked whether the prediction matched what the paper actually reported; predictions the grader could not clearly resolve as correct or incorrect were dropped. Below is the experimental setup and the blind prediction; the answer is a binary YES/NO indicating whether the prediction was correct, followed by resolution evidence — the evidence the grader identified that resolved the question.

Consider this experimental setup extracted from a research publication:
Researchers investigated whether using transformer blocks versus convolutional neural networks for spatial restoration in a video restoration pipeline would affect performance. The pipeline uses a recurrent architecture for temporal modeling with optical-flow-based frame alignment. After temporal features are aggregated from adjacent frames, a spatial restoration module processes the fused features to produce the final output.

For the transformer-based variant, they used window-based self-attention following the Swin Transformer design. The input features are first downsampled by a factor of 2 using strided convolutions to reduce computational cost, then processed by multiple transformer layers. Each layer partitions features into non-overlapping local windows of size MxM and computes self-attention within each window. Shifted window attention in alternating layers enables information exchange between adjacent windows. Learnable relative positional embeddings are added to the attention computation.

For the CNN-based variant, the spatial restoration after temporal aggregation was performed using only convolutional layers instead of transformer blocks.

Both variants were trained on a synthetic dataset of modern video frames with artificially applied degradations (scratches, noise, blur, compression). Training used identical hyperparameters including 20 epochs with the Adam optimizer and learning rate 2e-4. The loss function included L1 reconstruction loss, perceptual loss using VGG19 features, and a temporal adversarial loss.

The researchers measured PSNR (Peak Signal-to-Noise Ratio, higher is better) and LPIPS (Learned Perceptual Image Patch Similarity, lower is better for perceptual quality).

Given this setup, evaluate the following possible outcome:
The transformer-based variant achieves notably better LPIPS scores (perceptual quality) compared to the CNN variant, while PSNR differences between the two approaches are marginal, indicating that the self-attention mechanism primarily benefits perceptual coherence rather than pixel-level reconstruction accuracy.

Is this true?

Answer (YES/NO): YES